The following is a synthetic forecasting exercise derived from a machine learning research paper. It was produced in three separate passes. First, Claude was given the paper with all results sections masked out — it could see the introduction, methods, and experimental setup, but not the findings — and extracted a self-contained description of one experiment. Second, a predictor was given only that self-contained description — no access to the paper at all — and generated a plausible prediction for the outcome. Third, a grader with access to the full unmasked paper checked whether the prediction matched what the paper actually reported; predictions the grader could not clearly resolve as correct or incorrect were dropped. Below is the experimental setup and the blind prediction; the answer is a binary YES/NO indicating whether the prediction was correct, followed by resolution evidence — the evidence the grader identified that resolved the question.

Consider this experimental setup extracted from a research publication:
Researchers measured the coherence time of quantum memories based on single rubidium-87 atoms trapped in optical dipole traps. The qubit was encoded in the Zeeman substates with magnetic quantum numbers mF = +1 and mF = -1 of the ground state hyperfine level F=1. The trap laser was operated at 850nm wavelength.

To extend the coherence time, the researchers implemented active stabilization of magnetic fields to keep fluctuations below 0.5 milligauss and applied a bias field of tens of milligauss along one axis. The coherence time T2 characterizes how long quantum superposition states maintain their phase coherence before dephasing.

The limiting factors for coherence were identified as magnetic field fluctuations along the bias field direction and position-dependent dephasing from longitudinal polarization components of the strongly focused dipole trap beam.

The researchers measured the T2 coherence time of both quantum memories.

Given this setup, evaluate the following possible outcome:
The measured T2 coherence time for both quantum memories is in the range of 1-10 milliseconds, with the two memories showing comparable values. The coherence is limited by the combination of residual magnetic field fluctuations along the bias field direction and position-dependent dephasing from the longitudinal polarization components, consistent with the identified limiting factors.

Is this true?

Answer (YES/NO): NO